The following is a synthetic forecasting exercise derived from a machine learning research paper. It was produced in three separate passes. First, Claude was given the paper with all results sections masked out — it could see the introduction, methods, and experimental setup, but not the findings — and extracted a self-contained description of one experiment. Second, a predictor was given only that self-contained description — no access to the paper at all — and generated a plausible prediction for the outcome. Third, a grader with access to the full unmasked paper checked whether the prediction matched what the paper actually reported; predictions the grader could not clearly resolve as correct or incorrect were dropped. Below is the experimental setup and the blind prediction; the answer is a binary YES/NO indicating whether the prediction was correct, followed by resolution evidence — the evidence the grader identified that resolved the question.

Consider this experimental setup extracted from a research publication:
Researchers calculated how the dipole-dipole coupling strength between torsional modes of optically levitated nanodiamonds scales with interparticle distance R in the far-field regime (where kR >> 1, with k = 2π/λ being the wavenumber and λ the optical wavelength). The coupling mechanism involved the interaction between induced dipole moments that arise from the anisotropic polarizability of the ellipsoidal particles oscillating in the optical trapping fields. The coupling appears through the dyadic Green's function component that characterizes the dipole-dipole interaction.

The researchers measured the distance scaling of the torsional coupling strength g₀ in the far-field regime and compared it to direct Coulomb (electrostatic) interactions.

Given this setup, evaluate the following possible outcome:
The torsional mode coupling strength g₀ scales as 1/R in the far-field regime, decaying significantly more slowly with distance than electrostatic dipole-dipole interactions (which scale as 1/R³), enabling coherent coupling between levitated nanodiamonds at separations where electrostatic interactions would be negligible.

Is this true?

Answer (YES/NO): YES